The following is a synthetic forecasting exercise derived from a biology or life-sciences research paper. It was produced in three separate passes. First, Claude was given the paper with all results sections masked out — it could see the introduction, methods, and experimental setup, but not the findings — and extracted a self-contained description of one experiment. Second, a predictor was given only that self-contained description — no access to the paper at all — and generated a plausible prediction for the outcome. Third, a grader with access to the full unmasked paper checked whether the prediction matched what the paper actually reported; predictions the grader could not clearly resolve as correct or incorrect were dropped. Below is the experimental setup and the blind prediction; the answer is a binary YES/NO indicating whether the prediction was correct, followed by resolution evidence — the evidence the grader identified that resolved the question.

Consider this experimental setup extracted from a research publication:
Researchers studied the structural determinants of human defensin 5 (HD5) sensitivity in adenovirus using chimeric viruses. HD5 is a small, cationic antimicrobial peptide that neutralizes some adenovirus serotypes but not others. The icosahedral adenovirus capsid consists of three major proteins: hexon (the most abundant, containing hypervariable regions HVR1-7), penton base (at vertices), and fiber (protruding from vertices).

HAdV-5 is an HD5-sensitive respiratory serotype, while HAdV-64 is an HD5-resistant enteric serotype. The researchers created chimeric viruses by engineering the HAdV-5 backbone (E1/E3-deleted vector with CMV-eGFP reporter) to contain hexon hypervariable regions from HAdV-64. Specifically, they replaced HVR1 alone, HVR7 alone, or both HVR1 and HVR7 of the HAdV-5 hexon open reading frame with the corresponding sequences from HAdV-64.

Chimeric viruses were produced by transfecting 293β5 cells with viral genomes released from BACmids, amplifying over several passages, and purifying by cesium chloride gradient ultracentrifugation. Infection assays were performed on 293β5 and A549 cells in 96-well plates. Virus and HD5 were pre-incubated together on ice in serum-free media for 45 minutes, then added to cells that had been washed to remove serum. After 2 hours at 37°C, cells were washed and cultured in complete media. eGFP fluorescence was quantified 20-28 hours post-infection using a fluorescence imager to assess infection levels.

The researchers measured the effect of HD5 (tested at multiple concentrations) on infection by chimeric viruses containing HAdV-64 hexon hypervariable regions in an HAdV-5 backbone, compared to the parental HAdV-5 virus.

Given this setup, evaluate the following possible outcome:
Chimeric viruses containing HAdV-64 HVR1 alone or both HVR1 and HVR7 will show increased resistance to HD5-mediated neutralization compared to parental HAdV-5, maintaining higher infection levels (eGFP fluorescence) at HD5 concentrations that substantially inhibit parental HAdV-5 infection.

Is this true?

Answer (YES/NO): YES